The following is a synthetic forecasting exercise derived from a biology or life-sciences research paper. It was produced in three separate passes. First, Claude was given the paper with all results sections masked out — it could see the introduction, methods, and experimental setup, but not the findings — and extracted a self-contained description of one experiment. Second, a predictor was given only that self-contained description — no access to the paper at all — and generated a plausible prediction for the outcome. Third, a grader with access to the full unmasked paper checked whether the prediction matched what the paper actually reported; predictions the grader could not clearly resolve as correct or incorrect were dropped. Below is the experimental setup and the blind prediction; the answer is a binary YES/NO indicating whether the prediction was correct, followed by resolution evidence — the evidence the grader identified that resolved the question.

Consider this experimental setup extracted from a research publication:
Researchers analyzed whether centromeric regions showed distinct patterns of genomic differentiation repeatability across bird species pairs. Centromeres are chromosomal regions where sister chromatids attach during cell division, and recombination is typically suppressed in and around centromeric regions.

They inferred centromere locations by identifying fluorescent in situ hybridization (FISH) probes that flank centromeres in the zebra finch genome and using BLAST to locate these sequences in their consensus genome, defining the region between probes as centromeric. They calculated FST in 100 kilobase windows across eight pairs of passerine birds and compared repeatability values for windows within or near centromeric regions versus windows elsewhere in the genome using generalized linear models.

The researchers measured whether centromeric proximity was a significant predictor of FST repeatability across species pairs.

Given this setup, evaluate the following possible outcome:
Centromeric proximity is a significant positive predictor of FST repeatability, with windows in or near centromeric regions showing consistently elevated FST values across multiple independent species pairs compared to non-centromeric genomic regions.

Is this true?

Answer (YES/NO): YES